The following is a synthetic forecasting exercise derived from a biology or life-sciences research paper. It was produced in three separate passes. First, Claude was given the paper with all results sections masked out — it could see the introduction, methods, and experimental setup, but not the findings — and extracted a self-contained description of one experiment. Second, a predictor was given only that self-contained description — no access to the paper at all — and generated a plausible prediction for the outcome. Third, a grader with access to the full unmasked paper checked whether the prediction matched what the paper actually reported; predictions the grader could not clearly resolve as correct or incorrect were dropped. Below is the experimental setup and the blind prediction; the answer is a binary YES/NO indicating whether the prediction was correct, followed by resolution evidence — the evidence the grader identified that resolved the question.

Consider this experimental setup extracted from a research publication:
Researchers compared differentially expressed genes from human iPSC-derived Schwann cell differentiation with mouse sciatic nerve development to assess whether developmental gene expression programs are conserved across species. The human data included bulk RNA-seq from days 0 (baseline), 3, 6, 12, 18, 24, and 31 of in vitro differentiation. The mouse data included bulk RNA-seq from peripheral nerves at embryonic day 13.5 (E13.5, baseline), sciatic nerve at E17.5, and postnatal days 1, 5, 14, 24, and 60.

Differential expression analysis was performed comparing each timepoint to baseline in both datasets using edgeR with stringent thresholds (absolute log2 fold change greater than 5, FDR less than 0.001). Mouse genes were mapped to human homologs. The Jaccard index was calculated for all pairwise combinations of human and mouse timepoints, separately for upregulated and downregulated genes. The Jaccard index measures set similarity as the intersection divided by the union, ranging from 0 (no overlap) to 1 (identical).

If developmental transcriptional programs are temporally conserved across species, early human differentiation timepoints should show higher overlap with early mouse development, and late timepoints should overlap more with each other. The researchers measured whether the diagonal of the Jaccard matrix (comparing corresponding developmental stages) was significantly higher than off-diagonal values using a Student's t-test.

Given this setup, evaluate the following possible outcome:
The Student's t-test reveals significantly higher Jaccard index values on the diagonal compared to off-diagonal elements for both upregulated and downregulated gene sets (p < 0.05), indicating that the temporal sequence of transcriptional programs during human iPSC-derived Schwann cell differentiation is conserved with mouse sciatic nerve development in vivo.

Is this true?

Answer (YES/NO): NO